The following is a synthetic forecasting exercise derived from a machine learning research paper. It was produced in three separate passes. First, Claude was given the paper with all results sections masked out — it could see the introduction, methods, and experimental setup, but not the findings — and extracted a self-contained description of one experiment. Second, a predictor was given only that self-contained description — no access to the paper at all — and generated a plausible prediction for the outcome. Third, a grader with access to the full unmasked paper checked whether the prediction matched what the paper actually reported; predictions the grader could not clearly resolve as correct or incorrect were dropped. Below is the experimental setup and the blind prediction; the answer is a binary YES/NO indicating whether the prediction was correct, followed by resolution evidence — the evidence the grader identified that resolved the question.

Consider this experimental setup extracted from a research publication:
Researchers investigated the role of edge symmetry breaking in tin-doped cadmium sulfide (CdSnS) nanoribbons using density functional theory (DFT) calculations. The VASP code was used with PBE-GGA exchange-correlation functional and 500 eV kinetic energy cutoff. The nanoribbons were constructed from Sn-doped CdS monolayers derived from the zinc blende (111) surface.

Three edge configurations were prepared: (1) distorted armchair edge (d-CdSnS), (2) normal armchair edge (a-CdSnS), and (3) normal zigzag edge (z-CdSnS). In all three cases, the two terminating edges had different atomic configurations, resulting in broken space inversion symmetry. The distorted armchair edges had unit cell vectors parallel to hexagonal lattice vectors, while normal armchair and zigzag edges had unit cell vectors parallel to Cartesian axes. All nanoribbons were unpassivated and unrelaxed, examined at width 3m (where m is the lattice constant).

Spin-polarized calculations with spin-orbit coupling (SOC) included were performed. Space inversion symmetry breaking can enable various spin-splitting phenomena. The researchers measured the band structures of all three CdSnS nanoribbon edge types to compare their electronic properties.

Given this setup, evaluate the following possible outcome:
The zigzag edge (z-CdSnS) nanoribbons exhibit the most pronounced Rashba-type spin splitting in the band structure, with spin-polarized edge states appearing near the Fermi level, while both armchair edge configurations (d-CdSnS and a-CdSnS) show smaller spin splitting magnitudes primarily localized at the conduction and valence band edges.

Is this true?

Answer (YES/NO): NO